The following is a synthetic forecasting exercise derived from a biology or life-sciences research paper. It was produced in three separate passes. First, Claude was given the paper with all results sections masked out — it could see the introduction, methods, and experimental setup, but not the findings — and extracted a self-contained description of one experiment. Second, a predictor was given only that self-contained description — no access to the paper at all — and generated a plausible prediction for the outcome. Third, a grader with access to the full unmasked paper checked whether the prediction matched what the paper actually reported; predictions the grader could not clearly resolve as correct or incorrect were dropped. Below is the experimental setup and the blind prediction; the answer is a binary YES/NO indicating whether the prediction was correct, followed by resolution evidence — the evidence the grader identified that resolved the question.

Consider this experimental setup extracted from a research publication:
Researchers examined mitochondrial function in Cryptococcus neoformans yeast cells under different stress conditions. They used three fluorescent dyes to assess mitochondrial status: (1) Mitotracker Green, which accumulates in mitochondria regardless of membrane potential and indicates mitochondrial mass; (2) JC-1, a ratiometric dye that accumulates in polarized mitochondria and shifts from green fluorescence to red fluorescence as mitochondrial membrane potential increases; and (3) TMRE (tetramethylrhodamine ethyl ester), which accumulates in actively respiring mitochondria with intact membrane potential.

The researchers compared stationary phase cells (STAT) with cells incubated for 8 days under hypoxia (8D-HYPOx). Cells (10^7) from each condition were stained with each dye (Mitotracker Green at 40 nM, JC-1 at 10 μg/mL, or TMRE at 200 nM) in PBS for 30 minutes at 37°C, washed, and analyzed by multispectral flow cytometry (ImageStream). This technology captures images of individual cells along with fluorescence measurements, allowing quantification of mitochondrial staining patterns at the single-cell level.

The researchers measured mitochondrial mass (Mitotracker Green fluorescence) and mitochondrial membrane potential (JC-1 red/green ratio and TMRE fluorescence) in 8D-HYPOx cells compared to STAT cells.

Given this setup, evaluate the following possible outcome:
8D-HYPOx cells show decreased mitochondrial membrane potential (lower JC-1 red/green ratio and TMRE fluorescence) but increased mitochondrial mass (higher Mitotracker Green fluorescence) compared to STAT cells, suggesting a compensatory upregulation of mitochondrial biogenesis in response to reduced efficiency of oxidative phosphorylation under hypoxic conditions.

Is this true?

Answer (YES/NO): YES